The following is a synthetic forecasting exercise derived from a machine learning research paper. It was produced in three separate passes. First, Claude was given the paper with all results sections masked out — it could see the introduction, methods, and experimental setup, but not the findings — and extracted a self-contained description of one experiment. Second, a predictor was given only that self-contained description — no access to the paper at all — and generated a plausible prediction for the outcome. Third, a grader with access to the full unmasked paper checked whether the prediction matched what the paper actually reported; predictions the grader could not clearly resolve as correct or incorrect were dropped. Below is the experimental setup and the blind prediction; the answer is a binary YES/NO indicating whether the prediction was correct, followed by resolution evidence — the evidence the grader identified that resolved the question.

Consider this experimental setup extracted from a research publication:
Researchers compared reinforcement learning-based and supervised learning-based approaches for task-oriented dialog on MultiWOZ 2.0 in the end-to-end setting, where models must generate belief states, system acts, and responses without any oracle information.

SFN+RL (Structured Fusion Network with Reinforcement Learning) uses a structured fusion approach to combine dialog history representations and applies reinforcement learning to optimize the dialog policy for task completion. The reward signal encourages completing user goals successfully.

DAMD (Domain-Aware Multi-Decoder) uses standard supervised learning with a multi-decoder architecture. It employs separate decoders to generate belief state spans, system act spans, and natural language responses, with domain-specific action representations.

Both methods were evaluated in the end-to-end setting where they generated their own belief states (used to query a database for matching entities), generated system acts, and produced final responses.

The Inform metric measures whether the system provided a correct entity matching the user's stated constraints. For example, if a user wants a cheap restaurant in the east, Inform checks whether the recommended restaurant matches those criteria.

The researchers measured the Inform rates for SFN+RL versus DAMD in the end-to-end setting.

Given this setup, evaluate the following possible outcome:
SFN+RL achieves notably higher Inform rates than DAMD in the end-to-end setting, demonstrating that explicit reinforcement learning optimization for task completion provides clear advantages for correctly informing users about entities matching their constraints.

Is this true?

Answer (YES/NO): NO